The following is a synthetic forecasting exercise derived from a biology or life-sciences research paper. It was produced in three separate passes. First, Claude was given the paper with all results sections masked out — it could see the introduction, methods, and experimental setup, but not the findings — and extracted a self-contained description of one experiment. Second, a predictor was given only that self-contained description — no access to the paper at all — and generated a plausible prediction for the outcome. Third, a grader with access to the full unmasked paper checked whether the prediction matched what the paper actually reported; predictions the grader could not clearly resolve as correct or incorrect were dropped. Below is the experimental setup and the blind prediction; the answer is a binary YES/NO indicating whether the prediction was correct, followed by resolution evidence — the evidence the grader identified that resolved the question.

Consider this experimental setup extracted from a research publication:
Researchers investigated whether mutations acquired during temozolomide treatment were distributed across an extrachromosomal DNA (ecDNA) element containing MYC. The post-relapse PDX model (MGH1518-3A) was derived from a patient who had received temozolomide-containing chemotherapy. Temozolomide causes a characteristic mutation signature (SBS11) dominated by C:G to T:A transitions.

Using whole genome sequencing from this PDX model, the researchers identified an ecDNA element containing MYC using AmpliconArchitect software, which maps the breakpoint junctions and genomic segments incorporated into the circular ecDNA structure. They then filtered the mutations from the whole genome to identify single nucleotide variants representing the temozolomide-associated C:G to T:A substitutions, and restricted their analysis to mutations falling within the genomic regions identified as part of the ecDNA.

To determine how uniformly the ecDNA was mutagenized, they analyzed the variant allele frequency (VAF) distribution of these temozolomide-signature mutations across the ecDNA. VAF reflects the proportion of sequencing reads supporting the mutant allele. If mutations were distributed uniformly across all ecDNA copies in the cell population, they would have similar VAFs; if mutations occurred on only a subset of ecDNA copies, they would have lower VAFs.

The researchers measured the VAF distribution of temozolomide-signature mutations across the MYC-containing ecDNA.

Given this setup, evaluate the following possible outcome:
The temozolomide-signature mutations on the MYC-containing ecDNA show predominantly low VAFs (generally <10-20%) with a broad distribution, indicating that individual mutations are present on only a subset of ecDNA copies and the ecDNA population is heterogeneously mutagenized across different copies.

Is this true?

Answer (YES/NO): NO